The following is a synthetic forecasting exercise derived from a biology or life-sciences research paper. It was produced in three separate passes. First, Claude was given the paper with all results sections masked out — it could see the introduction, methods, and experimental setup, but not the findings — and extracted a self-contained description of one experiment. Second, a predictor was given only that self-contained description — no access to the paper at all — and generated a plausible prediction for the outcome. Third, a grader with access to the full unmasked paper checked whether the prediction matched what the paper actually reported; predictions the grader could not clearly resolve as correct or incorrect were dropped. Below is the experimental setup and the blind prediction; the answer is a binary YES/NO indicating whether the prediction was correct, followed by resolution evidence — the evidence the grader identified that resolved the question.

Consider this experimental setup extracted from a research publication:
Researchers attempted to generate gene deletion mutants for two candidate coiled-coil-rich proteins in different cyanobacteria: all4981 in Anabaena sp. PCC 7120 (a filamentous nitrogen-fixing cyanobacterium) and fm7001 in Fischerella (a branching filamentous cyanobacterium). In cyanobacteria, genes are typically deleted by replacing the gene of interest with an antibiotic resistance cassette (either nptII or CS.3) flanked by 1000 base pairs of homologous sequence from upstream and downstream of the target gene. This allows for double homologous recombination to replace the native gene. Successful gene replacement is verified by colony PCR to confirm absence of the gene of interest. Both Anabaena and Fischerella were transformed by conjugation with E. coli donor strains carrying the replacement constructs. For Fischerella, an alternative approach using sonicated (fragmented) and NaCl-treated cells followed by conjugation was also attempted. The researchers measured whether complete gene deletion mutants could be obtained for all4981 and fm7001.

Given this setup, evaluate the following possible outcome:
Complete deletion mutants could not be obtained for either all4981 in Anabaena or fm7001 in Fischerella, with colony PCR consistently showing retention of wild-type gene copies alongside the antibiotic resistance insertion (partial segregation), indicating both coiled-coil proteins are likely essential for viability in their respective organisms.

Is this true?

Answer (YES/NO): NO